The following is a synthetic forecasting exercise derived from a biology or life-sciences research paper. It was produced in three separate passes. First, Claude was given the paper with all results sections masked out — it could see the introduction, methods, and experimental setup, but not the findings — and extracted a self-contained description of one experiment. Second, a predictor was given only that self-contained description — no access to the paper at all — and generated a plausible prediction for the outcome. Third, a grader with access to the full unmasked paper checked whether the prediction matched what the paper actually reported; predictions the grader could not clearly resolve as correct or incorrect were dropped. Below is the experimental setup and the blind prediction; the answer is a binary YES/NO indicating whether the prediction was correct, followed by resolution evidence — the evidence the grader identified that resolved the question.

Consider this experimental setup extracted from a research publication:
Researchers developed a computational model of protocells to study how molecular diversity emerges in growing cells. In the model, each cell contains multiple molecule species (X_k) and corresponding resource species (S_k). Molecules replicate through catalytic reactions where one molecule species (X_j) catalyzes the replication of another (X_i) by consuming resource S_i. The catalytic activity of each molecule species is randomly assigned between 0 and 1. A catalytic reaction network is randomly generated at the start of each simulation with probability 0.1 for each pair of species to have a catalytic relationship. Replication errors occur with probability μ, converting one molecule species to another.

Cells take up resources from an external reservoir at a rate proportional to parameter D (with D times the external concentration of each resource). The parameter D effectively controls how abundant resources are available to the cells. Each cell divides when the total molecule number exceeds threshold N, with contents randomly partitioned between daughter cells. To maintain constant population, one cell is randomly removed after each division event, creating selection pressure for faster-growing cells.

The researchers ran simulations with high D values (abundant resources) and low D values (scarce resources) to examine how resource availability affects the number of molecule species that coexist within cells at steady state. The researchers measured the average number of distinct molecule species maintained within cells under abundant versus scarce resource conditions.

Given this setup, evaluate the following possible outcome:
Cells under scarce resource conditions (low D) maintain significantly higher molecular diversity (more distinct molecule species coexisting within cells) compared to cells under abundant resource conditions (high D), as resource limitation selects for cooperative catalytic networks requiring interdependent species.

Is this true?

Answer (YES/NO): YES